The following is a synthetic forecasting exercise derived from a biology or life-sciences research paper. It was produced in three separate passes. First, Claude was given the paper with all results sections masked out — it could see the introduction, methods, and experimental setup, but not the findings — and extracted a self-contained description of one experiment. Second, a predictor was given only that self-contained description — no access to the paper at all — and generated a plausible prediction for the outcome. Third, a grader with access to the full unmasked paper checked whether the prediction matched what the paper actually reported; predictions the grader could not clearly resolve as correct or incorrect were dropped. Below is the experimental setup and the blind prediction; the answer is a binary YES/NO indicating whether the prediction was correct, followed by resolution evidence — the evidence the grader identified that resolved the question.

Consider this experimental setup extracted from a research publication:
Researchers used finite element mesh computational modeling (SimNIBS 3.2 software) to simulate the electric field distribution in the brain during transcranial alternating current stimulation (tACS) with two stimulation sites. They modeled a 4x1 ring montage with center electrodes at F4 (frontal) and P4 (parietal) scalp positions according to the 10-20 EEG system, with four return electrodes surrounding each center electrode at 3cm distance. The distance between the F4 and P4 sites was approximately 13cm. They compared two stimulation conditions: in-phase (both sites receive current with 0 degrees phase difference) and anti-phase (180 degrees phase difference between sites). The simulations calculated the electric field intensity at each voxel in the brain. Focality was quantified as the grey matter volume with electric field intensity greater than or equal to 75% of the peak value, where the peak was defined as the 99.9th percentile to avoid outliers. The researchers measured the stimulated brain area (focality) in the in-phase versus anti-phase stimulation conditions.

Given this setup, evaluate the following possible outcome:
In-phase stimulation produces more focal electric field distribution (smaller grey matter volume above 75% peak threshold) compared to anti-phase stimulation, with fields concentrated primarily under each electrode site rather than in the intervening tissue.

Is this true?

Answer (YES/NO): YES